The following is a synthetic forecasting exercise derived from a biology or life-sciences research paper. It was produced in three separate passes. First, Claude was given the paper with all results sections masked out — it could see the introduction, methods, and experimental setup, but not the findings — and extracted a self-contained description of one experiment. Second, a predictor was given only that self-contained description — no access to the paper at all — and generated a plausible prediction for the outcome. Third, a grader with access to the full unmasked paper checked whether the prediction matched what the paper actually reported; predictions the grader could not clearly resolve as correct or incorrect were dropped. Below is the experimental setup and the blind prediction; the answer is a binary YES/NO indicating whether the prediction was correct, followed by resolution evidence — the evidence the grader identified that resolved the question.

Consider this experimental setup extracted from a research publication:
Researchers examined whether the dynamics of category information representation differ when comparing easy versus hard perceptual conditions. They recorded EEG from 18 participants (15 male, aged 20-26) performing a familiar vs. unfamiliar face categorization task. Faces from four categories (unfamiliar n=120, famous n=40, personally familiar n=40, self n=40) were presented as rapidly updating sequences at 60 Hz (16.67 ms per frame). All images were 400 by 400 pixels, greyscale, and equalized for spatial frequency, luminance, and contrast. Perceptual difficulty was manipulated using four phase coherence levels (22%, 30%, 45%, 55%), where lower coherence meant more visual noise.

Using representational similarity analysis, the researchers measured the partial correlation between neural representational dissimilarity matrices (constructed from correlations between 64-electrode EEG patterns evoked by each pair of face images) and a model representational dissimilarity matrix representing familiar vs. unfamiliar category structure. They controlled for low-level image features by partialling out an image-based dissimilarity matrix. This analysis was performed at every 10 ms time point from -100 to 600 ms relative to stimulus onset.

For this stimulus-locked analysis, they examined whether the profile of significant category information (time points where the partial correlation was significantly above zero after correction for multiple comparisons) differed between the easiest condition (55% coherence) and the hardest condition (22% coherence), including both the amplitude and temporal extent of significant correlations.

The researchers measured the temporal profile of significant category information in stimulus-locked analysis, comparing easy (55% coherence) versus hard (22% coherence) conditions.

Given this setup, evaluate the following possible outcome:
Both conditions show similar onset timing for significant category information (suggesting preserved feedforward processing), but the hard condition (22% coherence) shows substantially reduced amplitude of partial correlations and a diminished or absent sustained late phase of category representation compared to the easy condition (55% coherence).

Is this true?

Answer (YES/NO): NO